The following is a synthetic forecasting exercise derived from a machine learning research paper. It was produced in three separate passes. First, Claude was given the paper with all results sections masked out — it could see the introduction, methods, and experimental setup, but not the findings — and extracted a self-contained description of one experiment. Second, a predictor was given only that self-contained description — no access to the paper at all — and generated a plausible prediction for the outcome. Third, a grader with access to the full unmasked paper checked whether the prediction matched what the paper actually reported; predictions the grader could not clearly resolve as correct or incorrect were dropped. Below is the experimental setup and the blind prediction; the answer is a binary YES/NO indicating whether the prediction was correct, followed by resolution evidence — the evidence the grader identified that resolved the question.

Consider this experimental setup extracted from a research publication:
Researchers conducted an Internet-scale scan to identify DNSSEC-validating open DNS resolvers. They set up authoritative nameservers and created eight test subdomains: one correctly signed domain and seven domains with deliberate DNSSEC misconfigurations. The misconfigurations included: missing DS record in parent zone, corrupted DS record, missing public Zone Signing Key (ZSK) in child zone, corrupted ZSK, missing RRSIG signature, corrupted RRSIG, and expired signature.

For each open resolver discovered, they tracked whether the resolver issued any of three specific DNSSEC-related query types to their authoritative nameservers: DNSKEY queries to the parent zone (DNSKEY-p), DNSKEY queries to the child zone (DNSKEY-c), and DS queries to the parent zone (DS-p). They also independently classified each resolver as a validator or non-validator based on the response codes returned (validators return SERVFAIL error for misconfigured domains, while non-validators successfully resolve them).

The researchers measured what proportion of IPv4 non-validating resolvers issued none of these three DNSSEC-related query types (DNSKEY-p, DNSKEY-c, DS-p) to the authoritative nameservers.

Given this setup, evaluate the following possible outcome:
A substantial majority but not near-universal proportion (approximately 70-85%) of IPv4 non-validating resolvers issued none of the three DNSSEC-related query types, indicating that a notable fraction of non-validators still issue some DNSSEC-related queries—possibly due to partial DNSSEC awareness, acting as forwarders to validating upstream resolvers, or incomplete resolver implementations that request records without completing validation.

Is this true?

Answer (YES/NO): NO